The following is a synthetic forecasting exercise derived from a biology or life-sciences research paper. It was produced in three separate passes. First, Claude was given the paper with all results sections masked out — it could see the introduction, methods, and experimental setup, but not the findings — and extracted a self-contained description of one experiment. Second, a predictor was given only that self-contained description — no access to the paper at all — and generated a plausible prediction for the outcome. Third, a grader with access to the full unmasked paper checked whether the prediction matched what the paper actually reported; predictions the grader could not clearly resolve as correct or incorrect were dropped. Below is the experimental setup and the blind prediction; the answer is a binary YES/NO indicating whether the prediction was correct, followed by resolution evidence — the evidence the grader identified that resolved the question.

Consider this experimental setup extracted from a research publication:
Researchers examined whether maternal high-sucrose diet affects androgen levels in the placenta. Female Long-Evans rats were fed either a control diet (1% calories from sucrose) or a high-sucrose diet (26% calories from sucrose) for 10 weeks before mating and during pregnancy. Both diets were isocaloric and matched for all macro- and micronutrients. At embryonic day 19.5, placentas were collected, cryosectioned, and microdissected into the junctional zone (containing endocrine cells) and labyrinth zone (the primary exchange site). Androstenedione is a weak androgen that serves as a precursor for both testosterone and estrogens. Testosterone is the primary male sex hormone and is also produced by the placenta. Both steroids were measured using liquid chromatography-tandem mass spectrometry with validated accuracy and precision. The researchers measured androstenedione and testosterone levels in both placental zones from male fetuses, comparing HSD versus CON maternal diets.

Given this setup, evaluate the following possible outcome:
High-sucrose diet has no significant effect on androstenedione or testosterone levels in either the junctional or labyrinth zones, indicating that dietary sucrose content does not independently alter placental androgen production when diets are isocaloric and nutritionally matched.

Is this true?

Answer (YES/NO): NO